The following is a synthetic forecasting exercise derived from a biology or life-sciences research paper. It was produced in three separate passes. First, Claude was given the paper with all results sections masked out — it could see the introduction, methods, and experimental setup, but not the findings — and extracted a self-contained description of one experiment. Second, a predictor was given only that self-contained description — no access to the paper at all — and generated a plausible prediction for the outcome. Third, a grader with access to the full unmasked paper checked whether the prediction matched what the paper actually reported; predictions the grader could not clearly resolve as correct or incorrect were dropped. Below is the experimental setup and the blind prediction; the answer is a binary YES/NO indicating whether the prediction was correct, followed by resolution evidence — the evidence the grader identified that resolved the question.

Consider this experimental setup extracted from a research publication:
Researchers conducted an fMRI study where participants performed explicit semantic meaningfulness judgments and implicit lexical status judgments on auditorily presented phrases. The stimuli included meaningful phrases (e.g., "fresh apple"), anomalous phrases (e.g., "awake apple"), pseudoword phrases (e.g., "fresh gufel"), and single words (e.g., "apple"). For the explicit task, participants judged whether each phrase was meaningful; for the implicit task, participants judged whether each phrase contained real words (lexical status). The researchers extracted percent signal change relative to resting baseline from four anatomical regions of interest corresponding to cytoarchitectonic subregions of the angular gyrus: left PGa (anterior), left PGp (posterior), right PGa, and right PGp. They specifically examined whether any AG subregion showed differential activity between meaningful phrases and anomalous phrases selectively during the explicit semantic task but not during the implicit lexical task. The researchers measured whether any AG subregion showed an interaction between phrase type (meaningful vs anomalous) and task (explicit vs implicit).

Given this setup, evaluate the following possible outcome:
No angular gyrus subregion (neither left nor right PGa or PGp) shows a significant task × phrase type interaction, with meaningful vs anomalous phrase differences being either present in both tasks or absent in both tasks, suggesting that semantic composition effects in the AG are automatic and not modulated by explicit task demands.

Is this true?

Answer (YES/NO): NO